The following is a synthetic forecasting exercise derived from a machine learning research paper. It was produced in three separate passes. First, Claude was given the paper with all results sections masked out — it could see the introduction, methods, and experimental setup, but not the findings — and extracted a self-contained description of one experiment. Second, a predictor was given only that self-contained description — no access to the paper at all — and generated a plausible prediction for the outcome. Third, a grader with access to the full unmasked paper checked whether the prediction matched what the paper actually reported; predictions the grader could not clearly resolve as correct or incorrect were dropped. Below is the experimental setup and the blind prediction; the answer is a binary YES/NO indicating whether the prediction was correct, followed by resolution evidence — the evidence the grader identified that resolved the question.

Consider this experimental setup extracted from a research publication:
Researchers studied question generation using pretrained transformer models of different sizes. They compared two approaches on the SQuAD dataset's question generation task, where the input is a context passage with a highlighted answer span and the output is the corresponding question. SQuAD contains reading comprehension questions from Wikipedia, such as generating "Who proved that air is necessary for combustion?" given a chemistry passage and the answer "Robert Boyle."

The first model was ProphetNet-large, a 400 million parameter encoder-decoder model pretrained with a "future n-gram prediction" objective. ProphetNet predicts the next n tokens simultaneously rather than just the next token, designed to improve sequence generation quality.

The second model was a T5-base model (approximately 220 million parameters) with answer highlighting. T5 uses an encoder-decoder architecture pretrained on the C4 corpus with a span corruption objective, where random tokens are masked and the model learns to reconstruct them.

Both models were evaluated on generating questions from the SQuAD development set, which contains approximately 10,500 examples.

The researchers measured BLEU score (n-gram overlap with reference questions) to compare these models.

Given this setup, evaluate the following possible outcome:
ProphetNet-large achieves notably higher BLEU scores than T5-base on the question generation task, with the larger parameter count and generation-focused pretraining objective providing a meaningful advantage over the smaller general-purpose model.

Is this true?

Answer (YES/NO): NO